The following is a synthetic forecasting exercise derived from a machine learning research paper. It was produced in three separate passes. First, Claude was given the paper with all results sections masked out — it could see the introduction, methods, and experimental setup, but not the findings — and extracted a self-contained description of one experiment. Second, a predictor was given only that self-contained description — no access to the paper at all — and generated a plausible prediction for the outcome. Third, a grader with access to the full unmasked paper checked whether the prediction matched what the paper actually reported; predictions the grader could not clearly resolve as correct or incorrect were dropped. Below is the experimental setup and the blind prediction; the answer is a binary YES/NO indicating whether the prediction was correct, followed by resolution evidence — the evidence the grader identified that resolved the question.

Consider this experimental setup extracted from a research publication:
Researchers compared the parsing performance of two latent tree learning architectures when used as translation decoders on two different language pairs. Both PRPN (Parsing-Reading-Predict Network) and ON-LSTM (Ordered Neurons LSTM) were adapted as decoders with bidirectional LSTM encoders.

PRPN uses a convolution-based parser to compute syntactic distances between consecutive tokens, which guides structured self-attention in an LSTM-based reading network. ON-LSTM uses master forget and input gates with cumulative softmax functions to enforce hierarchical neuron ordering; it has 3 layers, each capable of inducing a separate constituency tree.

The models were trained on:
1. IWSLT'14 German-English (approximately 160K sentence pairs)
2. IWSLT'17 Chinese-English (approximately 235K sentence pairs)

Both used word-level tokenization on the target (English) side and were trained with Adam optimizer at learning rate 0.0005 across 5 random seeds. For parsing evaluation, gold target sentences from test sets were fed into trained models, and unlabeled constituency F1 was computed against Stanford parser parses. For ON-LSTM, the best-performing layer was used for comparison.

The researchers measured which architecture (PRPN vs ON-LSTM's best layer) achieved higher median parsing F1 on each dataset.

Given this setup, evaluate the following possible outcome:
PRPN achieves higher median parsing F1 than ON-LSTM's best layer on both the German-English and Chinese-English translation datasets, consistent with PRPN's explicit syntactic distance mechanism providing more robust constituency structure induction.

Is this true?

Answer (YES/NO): NO